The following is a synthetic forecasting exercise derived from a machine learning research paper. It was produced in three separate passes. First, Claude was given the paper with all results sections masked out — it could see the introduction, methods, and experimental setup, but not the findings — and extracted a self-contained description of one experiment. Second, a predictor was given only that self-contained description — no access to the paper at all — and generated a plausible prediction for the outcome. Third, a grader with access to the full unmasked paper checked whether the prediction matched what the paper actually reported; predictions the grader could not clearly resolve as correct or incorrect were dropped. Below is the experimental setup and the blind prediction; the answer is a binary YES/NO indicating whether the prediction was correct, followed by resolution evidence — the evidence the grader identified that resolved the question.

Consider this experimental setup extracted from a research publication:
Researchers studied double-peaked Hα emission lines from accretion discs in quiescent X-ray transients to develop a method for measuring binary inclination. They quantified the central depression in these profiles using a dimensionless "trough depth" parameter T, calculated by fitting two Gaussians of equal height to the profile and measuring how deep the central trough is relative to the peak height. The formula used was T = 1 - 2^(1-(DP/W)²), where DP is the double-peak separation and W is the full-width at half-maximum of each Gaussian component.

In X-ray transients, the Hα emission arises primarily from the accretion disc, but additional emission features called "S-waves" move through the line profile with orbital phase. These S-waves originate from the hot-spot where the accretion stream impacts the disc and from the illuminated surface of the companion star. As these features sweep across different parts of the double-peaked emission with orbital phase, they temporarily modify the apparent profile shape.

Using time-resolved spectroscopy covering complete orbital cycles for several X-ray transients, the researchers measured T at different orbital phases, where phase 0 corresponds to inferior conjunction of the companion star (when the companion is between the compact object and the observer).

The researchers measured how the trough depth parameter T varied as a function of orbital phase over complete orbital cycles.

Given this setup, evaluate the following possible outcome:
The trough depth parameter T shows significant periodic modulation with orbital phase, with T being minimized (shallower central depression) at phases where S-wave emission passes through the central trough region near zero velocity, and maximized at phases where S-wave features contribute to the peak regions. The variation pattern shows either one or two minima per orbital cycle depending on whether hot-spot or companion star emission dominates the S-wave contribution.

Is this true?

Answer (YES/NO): YES